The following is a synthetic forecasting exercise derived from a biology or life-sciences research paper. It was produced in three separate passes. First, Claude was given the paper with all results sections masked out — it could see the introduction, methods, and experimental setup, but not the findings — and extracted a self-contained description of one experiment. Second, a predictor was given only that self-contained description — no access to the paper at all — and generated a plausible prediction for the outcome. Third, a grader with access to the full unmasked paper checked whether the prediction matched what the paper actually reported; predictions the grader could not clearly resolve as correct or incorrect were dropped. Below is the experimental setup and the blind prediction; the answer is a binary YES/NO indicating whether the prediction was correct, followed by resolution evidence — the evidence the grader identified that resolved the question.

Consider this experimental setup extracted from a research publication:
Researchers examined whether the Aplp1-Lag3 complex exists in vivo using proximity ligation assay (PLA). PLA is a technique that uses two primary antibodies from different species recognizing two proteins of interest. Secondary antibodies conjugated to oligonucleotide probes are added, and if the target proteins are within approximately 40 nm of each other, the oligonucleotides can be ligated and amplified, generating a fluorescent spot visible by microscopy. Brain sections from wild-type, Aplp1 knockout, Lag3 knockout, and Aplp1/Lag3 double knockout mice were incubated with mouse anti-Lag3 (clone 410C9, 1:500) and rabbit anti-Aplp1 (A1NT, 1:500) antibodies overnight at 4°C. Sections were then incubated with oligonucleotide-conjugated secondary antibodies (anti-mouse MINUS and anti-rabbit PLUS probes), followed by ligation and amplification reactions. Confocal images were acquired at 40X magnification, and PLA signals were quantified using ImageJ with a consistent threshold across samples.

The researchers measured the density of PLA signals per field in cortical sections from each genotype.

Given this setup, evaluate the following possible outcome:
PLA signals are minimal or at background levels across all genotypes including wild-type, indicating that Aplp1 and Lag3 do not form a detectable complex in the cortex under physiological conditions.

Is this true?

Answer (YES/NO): NO